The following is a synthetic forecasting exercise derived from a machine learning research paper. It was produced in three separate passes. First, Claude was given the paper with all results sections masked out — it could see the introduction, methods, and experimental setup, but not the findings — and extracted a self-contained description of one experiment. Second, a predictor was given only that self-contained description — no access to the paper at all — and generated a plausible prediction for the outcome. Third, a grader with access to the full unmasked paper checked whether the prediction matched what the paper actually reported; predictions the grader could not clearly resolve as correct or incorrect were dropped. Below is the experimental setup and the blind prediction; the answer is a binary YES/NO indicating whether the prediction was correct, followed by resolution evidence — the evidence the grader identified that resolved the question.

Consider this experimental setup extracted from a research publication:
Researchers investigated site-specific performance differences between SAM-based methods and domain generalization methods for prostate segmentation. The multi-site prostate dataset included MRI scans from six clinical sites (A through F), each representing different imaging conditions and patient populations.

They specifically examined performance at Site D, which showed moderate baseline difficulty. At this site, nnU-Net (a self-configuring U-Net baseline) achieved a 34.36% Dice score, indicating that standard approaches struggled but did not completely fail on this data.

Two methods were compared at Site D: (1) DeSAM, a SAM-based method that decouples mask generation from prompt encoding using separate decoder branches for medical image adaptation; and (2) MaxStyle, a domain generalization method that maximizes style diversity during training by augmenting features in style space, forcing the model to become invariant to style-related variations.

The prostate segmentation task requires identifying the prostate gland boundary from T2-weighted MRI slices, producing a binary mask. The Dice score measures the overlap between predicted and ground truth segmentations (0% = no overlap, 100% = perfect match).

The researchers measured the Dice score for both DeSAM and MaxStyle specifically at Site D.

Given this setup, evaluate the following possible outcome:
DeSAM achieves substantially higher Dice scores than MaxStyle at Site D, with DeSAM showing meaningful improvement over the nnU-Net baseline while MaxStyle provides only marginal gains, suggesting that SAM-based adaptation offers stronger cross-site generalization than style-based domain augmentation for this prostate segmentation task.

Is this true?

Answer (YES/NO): NO